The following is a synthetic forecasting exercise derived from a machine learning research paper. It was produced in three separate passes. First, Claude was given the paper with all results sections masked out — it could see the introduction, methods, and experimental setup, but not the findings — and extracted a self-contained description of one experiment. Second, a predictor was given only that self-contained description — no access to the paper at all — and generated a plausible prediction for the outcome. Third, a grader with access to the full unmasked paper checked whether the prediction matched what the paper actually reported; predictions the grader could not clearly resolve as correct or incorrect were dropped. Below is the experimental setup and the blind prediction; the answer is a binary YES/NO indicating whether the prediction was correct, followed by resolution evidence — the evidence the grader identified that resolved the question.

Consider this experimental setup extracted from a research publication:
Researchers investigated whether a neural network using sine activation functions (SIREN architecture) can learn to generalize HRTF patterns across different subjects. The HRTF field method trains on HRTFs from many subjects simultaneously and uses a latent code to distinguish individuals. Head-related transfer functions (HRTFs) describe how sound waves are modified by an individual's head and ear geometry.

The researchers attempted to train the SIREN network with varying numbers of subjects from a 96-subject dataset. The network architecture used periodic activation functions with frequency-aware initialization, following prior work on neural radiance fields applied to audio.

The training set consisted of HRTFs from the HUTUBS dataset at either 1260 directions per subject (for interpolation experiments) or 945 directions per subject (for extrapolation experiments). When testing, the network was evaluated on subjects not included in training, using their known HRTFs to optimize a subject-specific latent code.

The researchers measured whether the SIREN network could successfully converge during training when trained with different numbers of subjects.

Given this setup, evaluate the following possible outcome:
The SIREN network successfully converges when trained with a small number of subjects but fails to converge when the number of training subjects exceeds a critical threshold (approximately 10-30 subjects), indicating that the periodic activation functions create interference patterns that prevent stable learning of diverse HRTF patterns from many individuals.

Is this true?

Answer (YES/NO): NO